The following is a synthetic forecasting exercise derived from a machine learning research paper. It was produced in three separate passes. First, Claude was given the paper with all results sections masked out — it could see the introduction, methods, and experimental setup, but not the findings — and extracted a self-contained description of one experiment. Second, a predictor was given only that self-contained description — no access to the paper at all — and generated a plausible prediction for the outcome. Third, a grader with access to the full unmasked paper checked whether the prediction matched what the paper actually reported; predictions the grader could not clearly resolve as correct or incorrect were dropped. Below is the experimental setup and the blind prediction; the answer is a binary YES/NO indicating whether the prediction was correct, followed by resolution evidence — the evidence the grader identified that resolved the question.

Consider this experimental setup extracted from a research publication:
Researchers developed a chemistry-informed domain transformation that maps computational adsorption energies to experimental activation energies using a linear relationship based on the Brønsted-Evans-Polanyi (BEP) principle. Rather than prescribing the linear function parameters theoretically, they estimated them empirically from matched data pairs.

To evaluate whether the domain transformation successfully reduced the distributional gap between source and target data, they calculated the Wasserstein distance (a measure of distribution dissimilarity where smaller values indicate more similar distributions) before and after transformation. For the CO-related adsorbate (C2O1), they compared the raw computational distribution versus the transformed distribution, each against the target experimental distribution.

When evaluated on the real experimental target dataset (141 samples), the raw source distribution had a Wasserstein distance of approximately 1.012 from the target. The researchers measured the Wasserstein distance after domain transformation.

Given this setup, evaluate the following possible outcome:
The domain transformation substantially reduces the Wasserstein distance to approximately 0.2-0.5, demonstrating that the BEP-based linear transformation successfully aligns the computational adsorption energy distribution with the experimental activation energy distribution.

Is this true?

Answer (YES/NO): NO